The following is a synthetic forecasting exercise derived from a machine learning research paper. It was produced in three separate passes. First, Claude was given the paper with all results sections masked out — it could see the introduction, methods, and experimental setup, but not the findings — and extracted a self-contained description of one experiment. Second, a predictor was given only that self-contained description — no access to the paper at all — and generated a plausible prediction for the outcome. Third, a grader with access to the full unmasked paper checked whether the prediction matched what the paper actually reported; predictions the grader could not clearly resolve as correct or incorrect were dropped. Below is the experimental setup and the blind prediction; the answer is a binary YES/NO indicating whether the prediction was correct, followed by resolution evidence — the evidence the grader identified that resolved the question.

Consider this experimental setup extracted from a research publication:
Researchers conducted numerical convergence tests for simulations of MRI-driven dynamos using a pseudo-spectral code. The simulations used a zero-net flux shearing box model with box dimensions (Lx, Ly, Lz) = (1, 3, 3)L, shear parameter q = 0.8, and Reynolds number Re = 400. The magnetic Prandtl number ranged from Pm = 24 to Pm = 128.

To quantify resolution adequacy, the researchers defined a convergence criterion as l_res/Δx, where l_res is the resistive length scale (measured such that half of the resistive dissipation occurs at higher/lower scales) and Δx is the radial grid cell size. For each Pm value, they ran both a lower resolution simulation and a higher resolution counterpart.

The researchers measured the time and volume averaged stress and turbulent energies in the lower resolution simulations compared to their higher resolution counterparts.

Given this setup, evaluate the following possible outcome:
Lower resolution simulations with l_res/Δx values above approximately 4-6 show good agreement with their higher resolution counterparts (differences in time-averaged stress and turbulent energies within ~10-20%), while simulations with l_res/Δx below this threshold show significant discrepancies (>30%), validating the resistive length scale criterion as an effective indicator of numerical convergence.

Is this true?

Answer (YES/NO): NO